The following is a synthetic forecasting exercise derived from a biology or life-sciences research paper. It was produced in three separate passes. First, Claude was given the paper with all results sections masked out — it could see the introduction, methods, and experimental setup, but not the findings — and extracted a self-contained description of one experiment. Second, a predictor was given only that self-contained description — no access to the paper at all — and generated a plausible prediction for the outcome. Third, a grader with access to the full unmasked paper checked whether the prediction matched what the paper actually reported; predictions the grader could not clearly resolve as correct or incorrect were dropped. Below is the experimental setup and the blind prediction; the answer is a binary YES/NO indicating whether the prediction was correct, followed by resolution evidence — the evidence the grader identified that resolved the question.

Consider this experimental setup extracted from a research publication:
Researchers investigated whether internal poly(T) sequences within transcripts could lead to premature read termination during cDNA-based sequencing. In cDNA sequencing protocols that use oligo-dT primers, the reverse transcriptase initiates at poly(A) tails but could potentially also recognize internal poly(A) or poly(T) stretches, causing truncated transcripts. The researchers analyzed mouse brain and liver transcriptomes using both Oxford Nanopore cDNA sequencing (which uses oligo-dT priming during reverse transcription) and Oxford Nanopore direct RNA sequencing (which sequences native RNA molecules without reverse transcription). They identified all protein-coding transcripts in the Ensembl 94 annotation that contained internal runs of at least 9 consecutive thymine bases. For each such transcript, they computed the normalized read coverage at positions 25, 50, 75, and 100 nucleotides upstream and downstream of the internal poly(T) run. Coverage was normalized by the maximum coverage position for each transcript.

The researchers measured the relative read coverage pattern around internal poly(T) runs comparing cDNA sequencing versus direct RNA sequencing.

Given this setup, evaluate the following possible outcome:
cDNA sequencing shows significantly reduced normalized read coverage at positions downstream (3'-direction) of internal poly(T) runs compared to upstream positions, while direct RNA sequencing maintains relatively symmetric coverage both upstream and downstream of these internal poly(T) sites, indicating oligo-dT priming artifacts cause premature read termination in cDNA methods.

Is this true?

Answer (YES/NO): NO